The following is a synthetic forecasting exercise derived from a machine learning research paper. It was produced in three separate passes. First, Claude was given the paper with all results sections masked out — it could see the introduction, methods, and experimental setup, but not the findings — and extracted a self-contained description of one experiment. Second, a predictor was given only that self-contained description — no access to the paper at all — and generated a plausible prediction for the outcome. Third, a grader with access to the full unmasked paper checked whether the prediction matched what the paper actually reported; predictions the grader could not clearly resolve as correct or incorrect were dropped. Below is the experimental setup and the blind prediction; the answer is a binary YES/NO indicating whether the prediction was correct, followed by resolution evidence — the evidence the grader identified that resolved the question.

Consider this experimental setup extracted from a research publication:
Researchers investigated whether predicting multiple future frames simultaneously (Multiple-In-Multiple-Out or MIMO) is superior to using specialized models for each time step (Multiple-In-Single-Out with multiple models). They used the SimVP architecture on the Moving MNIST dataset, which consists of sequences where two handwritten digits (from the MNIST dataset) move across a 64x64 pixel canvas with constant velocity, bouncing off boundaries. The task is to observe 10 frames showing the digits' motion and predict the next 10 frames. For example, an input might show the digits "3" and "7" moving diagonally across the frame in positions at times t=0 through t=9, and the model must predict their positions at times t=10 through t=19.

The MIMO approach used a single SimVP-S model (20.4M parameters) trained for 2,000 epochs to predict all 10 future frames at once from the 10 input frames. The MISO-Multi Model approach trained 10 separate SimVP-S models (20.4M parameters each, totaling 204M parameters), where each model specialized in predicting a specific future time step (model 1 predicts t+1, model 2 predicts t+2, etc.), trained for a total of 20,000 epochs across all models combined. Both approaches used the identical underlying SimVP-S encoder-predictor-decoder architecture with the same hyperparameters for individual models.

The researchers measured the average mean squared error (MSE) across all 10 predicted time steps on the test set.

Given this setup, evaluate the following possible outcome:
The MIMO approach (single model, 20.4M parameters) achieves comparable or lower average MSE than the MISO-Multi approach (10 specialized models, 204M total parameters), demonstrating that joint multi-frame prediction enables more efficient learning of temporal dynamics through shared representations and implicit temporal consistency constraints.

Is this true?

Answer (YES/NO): NO